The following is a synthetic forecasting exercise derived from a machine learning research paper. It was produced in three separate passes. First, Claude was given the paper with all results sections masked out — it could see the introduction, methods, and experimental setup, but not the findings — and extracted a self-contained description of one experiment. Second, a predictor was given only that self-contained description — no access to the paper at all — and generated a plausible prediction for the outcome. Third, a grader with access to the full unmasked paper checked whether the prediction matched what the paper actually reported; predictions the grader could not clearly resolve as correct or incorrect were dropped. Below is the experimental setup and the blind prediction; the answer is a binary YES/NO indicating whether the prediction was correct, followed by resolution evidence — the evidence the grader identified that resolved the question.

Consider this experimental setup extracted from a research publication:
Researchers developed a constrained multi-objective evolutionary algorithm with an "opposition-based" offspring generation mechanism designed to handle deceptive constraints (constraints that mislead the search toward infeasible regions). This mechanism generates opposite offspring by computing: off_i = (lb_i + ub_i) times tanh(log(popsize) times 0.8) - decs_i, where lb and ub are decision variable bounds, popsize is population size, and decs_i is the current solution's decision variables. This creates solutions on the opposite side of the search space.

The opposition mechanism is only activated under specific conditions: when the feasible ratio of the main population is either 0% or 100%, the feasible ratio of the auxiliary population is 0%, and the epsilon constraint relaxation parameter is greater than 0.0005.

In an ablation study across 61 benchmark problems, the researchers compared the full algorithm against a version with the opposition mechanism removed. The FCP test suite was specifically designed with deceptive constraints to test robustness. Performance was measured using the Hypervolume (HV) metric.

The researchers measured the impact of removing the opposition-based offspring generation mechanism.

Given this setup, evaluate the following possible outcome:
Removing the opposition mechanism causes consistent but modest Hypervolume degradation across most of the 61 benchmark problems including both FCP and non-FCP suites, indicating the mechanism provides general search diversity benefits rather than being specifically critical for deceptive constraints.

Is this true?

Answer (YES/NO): NO